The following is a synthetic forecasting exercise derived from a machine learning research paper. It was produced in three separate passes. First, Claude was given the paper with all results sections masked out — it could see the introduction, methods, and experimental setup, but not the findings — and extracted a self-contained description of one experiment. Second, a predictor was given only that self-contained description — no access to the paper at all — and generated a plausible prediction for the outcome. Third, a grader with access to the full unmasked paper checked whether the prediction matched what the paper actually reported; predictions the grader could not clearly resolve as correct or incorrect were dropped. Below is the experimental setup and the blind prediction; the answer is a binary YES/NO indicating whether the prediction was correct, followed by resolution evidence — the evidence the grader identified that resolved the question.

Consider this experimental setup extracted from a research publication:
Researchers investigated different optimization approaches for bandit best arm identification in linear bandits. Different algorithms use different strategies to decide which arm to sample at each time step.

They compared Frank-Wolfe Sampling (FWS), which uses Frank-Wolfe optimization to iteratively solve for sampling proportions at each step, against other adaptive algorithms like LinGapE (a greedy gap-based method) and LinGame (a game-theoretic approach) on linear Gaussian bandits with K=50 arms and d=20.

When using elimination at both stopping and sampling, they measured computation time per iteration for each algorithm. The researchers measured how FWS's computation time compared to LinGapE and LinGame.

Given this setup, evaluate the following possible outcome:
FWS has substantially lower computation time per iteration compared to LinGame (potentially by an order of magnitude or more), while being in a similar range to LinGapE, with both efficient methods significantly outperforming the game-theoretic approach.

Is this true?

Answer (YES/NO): NO